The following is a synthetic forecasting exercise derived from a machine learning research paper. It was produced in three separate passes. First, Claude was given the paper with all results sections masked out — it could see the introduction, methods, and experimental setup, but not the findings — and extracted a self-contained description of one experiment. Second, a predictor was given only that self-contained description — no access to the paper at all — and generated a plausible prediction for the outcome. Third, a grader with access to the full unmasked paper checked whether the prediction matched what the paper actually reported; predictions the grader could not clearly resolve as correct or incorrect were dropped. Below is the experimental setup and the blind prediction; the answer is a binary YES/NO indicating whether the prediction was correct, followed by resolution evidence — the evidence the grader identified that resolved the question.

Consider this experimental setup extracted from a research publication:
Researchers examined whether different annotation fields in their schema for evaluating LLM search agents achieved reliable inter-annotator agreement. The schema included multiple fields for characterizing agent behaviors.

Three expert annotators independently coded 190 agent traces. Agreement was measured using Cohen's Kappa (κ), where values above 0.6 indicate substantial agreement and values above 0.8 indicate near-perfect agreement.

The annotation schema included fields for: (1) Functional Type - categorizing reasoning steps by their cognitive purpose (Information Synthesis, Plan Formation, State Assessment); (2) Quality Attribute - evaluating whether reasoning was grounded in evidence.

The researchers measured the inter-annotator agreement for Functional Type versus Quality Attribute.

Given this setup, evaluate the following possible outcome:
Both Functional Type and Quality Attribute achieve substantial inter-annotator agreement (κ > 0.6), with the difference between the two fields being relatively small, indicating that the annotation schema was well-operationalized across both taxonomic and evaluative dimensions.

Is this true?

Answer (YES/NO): YES